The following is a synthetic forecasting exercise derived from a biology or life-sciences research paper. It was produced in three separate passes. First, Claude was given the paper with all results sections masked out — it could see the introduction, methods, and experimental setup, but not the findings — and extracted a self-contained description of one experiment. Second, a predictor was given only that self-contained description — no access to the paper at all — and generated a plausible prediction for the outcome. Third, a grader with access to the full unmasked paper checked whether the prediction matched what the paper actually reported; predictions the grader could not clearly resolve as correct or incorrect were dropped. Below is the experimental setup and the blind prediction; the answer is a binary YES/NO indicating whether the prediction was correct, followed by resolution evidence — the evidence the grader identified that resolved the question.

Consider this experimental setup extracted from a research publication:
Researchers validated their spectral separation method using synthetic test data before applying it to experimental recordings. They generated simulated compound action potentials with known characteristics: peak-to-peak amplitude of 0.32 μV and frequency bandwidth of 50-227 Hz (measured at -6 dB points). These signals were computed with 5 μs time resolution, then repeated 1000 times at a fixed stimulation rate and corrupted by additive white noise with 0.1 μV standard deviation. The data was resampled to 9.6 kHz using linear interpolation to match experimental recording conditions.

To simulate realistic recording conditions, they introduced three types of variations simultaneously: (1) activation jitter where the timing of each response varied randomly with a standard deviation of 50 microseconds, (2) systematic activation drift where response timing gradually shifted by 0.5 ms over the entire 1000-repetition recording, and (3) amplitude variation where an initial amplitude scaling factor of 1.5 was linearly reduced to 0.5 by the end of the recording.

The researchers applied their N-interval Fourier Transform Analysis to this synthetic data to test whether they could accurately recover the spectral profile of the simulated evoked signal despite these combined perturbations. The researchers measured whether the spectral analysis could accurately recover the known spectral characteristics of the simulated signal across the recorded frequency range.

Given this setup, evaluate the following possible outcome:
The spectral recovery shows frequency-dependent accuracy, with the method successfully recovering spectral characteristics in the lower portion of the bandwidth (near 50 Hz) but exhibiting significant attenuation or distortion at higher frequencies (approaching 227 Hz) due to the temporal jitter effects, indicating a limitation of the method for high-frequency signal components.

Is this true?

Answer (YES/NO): NO